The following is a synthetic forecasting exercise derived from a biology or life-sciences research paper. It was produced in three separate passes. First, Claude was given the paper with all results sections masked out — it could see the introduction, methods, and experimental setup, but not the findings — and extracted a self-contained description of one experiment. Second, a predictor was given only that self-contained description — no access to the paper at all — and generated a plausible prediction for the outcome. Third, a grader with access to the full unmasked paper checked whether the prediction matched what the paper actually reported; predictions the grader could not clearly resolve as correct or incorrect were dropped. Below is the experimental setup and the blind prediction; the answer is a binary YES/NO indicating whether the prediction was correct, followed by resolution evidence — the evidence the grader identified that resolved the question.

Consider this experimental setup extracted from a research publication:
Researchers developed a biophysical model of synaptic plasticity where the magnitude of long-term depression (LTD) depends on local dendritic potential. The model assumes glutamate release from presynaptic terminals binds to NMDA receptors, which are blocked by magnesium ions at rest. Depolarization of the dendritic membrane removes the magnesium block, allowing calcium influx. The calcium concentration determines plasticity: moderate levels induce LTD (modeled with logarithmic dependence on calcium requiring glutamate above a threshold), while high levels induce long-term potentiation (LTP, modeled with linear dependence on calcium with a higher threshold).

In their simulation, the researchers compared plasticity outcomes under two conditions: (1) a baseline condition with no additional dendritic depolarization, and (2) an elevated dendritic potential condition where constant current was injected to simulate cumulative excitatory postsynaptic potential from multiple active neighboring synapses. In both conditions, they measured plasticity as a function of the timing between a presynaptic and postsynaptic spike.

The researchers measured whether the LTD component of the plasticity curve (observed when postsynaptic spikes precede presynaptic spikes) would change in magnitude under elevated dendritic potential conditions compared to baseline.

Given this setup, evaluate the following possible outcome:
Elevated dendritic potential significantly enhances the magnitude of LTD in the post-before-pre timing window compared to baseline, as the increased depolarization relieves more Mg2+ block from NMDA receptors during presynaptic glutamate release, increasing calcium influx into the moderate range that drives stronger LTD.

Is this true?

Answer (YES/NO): YES